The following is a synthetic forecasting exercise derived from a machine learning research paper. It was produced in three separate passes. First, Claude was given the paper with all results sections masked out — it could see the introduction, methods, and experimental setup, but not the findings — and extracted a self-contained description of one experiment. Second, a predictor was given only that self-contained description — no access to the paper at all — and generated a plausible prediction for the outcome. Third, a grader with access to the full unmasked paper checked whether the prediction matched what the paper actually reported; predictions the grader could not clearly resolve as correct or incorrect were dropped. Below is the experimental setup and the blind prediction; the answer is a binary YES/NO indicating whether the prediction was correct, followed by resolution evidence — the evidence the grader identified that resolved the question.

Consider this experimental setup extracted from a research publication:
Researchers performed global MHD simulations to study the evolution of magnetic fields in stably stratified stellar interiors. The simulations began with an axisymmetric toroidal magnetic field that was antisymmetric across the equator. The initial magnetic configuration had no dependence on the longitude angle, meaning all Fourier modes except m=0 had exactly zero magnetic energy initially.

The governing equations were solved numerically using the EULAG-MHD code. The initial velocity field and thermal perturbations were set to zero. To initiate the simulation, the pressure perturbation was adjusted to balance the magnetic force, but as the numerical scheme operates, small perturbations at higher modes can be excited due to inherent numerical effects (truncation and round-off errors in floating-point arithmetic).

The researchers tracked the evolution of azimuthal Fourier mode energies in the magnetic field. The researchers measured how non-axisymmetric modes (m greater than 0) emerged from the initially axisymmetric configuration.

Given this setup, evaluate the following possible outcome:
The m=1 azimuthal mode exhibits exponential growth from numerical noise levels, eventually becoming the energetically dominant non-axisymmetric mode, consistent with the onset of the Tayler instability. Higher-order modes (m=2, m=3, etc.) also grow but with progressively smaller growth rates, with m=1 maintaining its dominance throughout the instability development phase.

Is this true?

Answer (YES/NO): YES